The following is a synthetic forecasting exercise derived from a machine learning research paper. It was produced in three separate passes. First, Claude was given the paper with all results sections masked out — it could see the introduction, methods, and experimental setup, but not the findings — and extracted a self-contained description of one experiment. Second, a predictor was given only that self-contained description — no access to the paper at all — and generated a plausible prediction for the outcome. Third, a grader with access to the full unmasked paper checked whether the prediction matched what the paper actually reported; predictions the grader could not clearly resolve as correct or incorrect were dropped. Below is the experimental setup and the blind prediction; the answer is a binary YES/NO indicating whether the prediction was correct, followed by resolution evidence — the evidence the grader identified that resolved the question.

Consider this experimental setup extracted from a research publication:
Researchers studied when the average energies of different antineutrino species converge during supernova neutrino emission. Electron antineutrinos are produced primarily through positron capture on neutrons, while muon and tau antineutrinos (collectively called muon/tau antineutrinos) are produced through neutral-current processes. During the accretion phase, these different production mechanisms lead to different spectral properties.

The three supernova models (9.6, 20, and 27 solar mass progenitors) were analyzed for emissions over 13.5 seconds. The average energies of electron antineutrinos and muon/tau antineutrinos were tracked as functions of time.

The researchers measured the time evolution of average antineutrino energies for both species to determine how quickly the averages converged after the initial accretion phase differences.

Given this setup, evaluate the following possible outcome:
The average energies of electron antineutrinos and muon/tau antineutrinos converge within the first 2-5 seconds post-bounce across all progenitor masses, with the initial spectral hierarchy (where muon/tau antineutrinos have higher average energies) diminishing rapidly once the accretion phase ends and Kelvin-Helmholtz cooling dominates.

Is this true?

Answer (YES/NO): NO